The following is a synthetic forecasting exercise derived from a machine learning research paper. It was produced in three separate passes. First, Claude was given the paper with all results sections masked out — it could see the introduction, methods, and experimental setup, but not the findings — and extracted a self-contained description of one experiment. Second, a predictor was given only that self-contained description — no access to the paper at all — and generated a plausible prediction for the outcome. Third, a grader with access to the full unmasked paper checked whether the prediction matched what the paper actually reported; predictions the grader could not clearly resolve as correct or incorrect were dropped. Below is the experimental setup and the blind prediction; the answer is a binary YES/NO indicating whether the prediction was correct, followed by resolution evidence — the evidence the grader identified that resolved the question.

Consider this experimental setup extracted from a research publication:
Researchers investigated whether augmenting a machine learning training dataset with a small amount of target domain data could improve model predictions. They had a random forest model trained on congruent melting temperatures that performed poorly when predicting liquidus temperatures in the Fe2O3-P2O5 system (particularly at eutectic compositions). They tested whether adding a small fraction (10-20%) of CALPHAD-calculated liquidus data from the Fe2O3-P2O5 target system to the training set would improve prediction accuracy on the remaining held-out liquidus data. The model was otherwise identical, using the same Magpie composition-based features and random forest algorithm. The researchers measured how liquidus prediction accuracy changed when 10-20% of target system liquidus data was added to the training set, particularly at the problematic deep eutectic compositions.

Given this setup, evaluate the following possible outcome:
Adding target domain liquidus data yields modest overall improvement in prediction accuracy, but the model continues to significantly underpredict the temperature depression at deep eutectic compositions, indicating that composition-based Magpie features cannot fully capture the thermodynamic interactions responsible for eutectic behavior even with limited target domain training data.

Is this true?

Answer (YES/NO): NO